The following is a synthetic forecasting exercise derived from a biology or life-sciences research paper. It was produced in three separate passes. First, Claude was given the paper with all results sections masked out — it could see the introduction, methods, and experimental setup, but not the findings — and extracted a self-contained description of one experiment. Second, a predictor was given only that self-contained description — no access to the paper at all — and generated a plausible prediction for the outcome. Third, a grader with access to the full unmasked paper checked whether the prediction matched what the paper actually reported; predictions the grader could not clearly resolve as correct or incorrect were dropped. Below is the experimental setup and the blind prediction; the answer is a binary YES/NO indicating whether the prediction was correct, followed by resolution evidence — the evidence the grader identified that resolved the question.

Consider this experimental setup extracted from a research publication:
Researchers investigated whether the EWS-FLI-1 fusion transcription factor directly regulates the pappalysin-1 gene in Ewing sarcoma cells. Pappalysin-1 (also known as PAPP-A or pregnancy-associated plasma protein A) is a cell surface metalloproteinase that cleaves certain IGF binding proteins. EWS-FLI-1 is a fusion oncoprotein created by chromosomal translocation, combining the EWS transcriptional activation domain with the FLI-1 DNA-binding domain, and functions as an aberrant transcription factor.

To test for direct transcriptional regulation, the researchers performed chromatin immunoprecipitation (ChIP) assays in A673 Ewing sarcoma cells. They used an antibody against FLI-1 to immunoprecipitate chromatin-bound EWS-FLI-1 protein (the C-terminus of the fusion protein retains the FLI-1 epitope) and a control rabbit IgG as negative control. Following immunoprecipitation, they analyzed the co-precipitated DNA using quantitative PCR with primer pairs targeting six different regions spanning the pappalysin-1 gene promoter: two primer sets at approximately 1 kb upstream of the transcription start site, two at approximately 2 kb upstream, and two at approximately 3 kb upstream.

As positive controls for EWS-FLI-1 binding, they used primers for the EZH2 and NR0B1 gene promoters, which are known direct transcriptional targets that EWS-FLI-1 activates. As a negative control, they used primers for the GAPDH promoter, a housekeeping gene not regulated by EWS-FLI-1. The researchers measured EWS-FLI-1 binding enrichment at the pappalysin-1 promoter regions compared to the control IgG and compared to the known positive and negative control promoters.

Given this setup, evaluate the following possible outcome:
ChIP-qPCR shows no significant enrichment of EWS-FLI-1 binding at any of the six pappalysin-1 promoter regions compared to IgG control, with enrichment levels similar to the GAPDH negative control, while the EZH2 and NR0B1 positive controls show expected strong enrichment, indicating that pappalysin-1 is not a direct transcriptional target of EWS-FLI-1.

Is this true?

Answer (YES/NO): NO